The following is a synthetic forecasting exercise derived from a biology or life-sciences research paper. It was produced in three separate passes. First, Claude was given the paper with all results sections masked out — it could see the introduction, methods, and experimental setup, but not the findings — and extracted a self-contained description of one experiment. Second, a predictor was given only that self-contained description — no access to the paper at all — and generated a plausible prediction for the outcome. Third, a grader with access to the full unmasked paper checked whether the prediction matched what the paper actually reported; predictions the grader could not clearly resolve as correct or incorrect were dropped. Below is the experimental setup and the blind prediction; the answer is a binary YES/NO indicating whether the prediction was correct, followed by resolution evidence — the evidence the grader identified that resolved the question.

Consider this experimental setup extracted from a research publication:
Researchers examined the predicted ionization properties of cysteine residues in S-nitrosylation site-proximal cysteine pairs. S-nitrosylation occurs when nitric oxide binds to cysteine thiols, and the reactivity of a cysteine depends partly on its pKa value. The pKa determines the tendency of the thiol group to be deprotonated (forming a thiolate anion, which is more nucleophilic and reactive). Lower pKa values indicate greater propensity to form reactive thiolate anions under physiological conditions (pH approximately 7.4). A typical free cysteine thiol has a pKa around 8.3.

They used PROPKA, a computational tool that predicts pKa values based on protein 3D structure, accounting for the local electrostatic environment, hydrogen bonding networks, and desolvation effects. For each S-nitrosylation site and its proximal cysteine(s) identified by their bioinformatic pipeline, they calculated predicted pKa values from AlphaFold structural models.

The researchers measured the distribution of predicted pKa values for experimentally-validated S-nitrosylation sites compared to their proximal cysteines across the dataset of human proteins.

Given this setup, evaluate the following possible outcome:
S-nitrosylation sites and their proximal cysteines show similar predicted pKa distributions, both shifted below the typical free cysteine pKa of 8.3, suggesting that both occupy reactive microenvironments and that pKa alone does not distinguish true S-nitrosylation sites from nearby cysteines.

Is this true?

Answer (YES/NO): NO